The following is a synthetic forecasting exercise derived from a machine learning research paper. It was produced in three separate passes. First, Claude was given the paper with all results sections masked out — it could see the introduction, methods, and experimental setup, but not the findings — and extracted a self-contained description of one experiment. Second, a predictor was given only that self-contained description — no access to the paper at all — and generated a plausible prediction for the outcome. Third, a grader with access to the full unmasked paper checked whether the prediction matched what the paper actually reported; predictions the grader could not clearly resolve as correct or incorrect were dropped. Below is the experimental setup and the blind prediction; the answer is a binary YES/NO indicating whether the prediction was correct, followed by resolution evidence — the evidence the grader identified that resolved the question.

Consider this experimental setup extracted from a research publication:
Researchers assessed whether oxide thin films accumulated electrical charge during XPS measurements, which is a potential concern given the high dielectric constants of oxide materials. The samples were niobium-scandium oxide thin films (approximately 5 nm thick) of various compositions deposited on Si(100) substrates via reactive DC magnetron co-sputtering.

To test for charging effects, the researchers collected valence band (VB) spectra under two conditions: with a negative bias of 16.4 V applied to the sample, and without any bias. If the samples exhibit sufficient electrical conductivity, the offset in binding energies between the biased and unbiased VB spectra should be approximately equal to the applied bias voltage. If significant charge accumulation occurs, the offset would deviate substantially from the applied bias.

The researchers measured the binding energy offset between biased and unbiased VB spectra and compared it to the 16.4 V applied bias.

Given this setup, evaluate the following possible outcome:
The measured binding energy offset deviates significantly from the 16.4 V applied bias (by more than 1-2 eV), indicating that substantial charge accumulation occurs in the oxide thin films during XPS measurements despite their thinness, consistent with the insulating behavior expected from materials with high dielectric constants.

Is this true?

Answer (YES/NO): NO